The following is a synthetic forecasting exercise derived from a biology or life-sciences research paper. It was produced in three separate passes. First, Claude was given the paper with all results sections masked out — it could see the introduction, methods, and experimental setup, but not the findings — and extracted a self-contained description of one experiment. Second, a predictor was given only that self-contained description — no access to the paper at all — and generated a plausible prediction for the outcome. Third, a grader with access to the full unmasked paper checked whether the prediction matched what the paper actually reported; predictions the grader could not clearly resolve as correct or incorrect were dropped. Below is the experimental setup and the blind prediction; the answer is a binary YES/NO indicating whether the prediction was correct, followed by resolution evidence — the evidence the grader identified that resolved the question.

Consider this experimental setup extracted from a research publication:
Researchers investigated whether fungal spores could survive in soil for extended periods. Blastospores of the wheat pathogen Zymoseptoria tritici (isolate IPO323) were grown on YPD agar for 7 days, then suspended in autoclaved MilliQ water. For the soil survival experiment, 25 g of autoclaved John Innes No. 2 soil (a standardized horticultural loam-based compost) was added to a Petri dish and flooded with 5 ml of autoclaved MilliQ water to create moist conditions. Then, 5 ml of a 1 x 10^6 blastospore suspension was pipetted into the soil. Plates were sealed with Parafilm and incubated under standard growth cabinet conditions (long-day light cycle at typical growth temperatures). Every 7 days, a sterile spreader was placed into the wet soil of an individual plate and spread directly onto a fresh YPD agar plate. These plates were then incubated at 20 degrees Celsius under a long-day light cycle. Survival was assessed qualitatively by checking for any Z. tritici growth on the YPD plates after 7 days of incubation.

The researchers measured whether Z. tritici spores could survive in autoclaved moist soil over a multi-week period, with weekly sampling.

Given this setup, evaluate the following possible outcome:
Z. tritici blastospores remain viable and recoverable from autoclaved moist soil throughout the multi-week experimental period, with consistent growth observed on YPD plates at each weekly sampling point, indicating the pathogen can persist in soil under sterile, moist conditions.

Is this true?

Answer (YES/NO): YES